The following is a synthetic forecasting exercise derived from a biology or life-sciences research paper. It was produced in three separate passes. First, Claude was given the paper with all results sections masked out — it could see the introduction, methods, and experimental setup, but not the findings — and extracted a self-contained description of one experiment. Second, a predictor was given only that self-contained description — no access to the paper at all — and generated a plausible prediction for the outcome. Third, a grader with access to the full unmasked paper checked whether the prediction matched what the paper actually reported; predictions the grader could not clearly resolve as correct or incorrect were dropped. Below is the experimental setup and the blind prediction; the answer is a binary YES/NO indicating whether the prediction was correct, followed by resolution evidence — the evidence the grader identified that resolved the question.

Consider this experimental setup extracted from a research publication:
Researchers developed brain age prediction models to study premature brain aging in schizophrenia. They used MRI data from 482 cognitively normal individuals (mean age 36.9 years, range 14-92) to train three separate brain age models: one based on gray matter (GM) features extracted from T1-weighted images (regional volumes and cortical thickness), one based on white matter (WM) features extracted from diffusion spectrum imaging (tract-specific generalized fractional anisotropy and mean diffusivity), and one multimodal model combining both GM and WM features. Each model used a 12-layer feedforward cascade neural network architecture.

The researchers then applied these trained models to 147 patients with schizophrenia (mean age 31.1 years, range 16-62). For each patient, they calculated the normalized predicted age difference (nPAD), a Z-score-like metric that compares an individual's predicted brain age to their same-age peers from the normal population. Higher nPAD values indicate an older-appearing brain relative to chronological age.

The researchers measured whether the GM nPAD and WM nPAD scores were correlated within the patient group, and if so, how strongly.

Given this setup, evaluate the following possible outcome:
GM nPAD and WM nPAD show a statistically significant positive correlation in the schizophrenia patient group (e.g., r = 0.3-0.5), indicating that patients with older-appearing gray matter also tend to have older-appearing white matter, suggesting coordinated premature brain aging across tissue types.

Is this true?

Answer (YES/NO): NO